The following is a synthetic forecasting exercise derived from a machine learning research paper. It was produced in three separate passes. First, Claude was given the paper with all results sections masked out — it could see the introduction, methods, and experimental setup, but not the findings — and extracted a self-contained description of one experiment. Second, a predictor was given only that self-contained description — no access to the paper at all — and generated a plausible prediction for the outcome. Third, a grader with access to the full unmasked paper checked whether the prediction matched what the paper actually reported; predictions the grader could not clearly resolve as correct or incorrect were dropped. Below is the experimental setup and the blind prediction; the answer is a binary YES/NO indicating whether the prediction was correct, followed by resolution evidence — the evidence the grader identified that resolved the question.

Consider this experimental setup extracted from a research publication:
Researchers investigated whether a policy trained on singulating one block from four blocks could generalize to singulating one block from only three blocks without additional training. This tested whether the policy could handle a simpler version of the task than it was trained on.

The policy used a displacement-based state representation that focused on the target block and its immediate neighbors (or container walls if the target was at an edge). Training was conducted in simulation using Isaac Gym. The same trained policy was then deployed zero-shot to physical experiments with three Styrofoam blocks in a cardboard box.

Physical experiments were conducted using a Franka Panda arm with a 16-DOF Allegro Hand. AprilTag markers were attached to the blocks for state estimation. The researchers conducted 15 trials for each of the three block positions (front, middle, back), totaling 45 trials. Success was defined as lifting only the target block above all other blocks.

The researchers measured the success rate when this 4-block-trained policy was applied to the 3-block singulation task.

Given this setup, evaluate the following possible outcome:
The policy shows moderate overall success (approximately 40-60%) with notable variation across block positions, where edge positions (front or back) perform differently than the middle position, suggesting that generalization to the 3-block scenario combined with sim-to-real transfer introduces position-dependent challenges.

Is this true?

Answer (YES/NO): NO